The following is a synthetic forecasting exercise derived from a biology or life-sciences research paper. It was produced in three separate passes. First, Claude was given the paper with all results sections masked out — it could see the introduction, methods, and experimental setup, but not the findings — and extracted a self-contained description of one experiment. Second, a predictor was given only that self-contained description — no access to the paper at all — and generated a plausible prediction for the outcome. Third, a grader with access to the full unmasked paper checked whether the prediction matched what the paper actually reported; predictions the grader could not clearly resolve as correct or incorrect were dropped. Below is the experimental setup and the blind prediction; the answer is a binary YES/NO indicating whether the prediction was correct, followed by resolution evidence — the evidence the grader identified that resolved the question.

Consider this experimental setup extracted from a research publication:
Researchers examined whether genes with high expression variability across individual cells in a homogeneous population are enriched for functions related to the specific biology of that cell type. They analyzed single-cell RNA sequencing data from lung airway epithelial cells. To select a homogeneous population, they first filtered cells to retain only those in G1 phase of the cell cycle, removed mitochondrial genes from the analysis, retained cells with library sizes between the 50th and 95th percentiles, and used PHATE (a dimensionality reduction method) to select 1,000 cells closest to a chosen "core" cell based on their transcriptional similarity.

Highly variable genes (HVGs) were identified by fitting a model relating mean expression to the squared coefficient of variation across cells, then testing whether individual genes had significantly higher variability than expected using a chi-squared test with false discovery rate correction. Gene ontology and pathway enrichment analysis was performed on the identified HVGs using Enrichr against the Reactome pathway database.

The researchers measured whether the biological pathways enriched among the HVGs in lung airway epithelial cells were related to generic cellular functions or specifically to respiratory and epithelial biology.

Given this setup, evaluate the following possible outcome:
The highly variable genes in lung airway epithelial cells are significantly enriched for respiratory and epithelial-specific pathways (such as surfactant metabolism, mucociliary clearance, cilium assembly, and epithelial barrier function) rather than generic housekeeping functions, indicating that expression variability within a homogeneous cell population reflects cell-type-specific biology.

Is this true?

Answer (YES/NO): NO